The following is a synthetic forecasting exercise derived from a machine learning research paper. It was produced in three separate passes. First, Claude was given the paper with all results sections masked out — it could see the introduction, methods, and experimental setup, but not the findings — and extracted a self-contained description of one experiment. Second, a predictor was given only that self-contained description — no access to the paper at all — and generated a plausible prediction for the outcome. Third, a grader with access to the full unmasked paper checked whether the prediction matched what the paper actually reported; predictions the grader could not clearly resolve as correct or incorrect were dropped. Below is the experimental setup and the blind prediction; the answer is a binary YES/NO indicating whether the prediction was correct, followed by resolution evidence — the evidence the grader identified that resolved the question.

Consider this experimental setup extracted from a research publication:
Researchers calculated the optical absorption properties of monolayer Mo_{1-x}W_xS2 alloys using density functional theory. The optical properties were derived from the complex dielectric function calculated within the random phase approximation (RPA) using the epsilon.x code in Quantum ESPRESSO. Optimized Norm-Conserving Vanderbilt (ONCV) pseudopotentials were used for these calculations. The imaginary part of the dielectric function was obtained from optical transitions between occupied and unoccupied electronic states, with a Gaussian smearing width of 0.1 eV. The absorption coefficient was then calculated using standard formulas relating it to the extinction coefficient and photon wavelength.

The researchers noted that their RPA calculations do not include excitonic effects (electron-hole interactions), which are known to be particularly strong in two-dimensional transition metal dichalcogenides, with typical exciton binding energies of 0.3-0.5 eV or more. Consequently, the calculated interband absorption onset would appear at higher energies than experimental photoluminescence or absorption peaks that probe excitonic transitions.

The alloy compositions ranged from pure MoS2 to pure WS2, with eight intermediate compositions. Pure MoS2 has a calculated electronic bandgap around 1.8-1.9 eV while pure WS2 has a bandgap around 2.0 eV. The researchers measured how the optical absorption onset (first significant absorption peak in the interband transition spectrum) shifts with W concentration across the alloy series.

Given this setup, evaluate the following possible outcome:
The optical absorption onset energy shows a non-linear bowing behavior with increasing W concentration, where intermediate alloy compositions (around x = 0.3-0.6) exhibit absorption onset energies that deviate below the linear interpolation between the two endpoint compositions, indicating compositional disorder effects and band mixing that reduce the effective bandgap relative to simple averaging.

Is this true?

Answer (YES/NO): YES